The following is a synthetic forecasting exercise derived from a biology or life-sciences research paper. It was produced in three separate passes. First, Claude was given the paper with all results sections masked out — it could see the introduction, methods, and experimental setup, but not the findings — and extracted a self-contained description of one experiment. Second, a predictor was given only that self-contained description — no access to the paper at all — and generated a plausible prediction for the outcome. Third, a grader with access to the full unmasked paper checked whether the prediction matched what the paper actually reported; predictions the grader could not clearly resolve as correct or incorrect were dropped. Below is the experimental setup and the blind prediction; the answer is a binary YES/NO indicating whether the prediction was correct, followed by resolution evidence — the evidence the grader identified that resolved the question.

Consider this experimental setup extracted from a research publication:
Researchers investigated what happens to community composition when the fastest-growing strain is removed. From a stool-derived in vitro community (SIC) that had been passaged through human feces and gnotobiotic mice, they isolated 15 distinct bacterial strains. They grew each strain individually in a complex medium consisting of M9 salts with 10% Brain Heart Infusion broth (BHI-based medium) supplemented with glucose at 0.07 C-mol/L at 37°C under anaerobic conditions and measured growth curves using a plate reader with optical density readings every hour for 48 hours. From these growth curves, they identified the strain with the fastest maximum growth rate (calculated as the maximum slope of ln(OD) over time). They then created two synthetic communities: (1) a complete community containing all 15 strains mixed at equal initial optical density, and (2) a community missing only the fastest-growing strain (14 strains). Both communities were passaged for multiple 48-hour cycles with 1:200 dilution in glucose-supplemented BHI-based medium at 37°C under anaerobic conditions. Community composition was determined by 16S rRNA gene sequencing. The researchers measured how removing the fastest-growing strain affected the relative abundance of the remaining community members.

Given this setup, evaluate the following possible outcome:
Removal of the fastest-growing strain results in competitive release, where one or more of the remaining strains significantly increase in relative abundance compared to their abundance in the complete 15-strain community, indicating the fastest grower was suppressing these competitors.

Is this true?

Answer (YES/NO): YES